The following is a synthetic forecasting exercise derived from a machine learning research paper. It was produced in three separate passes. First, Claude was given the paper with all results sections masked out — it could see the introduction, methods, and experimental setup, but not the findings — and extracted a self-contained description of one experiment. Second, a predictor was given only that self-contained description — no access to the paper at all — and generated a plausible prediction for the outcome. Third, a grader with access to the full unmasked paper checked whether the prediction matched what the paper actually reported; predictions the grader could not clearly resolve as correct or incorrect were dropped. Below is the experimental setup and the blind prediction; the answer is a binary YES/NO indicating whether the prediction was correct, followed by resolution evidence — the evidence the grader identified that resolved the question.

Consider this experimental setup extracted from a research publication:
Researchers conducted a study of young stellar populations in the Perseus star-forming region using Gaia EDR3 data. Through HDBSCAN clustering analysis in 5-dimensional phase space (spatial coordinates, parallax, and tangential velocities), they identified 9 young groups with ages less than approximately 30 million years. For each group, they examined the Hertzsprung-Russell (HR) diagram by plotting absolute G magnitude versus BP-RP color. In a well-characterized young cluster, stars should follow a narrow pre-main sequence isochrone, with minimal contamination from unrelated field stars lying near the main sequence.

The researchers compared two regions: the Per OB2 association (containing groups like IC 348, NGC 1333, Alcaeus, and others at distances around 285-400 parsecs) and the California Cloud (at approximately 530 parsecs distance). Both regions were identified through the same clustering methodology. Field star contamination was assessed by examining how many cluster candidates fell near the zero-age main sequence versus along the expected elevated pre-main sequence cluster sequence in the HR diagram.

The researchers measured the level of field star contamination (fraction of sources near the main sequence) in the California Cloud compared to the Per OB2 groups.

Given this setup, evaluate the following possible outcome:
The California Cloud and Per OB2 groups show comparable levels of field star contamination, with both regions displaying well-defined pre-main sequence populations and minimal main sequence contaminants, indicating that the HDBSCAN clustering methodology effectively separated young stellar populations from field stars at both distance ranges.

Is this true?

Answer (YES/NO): NO